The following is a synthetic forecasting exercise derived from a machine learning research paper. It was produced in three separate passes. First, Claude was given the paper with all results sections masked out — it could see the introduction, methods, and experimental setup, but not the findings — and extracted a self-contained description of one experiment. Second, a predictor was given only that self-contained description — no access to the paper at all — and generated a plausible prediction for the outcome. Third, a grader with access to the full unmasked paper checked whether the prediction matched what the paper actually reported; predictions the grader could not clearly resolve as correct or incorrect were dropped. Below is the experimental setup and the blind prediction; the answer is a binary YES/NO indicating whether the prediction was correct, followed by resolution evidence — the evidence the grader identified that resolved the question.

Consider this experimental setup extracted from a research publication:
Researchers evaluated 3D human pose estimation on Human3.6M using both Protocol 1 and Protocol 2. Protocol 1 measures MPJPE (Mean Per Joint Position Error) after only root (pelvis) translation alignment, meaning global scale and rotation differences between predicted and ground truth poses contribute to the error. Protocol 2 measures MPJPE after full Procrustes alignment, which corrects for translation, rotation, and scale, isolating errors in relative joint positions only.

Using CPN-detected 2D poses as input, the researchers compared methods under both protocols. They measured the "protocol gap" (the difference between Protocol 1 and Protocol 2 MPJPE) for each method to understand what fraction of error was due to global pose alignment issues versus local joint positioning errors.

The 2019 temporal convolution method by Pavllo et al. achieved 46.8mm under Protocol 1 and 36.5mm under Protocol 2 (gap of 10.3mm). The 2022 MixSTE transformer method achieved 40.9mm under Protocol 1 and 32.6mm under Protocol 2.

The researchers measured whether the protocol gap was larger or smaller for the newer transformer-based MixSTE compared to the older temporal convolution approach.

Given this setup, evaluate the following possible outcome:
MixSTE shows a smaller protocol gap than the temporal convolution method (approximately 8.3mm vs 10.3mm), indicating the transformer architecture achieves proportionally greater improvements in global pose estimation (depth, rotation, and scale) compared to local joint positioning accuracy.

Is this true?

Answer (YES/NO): YES